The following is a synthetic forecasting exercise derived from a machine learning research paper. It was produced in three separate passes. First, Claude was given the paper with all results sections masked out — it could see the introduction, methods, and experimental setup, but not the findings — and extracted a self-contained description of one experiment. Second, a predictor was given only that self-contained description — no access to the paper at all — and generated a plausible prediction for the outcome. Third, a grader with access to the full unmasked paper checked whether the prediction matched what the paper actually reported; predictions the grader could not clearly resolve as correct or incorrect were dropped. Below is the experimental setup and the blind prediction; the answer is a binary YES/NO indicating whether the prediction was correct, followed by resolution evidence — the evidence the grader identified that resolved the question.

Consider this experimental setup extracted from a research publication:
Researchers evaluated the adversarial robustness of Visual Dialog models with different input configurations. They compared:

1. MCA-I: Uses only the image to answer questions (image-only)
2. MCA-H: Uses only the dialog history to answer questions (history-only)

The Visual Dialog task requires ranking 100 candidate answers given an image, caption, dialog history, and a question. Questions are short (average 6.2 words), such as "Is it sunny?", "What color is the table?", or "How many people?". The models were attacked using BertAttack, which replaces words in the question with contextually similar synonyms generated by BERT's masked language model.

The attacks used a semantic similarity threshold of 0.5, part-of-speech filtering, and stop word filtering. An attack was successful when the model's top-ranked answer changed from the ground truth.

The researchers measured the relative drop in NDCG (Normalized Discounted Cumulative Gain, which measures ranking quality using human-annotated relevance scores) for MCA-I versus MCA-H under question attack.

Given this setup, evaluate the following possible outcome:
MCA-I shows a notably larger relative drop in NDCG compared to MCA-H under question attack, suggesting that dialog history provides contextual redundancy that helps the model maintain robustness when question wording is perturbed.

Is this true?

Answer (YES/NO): YES